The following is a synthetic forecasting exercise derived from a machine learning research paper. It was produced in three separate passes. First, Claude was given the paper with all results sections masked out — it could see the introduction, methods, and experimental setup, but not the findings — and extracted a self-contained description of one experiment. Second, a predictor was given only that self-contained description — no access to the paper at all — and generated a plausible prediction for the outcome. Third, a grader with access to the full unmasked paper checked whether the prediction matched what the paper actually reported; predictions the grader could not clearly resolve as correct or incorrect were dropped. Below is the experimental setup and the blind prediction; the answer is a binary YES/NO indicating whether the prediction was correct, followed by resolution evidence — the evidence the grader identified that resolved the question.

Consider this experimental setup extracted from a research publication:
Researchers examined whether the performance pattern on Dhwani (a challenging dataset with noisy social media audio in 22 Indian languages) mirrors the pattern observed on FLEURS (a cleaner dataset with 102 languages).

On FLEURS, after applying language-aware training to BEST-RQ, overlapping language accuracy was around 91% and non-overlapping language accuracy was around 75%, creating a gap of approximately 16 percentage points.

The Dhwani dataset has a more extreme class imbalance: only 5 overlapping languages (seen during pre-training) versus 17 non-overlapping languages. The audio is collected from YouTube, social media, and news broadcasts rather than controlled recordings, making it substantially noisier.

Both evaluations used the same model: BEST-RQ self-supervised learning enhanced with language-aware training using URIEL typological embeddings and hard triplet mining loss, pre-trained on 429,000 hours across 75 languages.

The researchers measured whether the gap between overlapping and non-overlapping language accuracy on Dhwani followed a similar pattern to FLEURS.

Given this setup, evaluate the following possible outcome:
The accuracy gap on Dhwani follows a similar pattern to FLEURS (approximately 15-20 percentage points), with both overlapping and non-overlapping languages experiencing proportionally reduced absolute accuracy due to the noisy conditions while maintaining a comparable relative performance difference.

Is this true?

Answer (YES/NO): NO